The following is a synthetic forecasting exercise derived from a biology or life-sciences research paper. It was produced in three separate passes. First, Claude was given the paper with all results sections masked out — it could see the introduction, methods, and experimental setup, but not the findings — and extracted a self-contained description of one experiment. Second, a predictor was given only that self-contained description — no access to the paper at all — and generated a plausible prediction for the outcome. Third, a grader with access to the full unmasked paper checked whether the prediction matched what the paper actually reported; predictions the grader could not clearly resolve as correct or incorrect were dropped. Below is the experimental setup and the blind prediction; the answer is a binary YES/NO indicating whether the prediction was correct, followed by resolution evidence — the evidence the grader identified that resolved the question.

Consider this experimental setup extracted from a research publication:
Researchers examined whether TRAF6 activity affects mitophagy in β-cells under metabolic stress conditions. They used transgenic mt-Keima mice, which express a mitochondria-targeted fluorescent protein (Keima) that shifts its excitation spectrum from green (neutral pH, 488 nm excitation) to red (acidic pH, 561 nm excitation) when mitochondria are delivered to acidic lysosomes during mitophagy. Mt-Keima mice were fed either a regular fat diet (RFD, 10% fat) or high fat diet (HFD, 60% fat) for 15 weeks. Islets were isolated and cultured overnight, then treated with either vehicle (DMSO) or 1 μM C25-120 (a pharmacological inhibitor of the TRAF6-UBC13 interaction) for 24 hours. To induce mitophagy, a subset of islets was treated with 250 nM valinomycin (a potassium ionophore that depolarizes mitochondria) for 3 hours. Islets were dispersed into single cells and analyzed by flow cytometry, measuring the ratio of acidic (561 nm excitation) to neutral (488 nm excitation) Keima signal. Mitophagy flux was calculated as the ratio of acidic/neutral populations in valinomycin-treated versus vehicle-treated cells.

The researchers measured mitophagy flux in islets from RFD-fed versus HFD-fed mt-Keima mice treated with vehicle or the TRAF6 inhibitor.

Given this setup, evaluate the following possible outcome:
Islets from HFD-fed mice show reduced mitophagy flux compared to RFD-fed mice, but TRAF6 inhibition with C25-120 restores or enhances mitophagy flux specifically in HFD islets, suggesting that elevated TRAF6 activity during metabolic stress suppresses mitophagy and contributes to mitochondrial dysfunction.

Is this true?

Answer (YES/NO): NO